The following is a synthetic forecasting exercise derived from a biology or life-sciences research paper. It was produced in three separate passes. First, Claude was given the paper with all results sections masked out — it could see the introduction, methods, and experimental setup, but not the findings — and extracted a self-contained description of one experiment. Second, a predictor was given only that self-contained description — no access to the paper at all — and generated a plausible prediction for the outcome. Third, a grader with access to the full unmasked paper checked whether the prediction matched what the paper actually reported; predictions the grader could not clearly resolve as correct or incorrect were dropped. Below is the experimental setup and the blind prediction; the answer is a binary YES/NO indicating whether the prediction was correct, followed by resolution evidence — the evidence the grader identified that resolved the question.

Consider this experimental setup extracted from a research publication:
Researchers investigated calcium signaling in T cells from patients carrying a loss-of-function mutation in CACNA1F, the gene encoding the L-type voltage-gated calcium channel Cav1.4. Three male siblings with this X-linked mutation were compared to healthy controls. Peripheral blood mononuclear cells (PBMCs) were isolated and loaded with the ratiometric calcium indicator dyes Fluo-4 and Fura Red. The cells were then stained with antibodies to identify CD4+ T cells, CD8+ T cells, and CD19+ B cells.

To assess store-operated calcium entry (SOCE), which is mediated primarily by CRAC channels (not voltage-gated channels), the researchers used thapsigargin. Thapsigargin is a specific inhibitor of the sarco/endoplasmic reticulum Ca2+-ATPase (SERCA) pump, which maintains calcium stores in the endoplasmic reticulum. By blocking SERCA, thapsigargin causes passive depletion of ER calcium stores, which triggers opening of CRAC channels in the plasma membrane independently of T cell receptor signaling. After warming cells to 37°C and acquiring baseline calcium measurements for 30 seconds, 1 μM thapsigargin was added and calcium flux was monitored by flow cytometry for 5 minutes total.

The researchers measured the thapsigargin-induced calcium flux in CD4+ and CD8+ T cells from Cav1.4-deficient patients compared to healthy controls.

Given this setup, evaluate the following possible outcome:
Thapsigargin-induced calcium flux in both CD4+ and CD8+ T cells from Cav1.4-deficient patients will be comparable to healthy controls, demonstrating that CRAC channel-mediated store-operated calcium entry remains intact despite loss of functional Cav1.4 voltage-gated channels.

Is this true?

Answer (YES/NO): NO